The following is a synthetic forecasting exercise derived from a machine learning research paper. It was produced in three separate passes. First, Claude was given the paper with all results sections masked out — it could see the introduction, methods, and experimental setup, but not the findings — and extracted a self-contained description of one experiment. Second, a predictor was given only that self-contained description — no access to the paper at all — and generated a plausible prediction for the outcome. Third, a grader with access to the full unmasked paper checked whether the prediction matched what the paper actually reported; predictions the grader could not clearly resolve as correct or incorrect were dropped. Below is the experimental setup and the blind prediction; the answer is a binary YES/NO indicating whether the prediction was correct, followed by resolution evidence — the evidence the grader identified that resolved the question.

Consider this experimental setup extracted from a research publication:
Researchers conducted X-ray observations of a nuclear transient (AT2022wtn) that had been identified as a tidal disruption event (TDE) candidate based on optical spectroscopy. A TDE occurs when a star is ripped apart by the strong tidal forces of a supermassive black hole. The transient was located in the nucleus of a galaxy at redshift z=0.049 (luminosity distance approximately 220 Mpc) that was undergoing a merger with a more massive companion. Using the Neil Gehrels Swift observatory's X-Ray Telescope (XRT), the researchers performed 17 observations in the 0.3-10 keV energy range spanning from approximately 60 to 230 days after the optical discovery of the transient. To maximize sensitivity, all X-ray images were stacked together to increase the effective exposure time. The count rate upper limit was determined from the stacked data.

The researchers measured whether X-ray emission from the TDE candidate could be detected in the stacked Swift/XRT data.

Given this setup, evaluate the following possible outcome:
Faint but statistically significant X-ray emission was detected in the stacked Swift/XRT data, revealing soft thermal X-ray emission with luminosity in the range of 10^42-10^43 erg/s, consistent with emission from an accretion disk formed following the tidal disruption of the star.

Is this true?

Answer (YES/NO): NO